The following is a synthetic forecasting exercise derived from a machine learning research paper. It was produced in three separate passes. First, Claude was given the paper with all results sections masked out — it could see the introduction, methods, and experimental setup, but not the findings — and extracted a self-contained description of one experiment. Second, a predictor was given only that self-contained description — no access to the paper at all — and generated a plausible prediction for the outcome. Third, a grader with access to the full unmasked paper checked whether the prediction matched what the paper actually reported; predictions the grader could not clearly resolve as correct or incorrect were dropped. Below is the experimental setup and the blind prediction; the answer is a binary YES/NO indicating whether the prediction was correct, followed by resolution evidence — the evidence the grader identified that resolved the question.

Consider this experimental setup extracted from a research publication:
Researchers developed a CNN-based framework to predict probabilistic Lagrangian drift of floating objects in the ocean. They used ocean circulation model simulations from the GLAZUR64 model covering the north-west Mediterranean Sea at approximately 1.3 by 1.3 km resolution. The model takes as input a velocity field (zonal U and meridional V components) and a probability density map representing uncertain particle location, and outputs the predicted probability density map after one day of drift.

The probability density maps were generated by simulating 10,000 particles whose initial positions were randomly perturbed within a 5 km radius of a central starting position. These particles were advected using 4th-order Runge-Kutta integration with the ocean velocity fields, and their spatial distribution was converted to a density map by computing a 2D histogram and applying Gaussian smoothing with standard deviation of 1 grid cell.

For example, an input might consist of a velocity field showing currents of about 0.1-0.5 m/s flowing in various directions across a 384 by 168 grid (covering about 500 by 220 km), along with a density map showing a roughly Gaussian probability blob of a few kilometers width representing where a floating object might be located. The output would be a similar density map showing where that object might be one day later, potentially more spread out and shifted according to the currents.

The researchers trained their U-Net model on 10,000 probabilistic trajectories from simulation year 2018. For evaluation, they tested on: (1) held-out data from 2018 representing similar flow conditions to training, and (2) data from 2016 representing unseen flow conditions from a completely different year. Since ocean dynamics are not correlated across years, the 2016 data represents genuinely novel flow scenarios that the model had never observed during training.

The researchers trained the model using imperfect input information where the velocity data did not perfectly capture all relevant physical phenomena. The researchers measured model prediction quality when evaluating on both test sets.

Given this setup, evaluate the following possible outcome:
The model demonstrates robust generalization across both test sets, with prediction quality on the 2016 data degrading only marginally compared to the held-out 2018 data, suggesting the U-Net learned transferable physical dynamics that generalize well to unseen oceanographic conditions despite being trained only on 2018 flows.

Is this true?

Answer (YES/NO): NO